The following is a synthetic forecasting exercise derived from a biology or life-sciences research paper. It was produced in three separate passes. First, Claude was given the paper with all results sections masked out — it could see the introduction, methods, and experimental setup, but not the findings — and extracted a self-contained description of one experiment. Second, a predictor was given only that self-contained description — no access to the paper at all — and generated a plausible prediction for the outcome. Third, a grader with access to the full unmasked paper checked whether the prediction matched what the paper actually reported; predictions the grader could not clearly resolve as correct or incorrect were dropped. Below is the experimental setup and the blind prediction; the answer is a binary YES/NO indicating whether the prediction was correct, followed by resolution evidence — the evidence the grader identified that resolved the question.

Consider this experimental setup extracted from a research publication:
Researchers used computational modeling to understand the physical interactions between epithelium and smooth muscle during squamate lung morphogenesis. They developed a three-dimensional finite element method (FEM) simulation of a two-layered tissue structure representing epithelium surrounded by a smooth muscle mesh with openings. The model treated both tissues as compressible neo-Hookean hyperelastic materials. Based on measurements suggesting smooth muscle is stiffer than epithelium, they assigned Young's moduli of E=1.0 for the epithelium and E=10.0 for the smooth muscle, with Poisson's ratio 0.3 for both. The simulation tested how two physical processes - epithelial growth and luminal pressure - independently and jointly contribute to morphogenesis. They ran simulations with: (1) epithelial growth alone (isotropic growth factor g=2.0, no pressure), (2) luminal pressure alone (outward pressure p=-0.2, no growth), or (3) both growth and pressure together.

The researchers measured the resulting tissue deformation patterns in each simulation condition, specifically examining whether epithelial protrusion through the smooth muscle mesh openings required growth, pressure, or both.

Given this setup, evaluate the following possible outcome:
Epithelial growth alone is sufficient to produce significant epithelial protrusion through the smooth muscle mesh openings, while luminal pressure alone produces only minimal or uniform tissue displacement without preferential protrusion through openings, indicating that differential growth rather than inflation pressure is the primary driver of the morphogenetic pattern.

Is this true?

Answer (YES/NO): NO